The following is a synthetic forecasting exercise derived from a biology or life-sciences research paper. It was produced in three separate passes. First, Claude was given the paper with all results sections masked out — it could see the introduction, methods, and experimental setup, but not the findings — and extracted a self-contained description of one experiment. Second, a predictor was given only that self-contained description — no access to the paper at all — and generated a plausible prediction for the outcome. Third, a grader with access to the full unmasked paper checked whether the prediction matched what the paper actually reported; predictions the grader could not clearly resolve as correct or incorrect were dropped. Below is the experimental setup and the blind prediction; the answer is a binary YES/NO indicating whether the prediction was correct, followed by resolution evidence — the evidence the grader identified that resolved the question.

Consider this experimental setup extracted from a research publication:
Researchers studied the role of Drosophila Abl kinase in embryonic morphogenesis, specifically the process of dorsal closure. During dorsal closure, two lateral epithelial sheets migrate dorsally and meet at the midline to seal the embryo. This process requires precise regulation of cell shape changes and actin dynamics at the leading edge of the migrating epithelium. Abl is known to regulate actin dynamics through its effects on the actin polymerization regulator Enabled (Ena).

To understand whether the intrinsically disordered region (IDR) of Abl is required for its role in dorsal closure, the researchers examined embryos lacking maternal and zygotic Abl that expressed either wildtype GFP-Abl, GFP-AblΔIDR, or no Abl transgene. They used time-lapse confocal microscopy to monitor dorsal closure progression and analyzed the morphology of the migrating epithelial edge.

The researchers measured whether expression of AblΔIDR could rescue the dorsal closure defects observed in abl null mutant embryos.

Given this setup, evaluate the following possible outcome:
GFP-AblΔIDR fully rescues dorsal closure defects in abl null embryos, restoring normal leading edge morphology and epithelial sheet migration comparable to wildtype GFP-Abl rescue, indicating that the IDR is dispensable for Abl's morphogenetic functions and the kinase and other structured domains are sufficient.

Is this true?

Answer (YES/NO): NO